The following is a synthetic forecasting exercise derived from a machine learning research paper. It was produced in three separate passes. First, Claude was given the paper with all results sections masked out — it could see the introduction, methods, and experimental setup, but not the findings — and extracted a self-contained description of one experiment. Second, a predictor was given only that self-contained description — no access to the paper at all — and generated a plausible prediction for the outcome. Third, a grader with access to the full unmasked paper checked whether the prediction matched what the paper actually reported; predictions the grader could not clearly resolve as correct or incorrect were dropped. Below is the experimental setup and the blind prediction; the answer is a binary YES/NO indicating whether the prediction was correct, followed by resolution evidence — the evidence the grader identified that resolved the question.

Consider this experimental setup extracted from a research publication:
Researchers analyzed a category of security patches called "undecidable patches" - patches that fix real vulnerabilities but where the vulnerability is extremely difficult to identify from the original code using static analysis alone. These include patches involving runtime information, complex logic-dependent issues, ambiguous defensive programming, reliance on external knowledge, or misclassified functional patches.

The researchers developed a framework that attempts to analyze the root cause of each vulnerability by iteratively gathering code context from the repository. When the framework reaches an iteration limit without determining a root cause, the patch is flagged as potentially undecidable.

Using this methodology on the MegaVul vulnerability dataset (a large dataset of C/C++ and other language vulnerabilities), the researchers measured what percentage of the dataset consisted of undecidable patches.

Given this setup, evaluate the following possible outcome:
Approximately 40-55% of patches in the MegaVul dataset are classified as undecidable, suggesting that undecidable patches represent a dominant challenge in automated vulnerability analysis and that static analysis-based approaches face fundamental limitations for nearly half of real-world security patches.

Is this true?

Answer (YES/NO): NO